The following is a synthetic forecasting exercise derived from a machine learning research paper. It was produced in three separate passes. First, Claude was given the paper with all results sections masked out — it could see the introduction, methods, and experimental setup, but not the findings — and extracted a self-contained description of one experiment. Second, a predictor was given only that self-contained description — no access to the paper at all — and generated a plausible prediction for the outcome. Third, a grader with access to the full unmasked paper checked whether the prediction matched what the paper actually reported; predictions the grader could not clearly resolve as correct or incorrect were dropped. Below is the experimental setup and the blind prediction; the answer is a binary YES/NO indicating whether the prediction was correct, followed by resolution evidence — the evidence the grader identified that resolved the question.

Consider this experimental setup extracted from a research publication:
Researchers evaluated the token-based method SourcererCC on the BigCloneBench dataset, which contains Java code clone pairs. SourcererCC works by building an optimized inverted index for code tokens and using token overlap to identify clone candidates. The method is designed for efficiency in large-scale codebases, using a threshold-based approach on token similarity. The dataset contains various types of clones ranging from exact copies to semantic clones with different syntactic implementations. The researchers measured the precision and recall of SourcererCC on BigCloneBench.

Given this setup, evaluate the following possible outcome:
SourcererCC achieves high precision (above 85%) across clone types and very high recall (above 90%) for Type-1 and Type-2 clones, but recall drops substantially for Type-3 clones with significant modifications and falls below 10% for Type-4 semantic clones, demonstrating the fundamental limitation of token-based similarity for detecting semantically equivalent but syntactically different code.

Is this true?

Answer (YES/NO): NO